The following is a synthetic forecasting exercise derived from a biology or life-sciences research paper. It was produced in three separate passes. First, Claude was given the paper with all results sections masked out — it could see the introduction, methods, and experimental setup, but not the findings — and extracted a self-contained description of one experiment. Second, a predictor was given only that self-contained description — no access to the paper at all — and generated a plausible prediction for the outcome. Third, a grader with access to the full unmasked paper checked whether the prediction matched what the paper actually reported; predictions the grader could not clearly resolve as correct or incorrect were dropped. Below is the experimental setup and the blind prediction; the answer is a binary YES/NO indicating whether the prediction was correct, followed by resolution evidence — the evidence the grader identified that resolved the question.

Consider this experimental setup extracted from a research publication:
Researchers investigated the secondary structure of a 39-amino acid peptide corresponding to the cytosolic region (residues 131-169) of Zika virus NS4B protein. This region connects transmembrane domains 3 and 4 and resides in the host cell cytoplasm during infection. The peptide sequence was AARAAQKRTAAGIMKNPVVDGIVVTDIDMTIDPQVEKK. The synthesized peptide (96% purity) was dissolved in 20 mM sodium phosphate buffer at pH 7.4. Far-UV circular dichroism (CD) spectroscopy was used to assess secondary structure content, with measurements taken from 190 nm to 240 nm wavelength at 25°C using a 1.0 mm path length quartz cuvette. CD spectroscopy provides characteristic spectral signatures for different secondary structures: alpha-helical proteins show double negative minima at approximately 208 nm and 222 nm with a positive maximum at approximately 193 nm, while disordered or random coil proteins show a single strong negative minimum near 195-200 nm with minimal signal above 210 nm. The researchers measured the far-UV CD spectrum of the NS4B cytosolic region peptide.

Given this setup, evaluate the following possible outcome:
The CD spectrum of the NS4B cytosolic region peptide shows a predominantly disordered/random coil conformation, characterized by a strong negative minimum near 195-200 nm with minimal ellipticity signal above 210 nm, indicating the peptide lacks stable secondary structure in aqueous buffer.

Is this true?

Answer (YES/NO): YES